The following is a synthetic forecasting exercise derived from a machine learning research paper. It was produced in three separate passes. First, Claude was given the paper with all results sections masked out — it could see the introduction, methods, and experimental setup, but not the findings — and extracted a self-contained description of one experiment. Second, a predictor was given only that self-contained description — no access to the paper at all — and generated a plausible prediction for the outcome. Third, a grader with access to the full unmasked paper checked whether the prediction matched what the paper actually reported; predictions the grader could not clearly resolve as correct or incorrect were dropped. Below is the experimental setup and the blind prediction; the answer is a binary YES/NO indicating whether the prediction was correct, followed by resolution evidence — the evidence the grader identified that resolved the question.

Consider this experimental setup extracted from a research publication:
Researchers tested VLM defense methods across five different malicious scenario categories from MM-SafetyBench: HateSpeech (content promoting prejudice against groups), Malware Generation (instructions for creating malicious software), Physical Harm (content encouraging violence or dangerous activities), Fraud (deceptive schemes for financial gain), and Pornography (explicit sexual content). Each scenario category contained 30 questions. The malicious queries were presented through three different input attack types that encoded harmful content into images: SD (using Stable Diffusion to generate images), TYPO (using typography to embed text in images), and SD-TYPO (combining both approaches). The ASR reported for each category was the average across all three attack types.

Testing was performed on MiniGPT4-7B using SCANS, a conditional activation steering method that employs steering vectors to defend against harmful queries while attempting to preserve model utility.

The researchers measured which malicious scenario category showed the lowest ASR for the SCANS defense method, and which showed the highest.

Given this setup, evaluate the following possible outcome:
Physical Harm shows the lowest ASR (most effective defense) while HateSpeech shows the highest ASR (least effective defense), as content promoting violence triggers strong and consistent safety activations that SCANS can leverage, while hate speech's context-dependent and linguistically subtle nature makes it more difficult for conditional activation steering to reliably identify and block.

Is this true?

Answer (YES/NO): NO